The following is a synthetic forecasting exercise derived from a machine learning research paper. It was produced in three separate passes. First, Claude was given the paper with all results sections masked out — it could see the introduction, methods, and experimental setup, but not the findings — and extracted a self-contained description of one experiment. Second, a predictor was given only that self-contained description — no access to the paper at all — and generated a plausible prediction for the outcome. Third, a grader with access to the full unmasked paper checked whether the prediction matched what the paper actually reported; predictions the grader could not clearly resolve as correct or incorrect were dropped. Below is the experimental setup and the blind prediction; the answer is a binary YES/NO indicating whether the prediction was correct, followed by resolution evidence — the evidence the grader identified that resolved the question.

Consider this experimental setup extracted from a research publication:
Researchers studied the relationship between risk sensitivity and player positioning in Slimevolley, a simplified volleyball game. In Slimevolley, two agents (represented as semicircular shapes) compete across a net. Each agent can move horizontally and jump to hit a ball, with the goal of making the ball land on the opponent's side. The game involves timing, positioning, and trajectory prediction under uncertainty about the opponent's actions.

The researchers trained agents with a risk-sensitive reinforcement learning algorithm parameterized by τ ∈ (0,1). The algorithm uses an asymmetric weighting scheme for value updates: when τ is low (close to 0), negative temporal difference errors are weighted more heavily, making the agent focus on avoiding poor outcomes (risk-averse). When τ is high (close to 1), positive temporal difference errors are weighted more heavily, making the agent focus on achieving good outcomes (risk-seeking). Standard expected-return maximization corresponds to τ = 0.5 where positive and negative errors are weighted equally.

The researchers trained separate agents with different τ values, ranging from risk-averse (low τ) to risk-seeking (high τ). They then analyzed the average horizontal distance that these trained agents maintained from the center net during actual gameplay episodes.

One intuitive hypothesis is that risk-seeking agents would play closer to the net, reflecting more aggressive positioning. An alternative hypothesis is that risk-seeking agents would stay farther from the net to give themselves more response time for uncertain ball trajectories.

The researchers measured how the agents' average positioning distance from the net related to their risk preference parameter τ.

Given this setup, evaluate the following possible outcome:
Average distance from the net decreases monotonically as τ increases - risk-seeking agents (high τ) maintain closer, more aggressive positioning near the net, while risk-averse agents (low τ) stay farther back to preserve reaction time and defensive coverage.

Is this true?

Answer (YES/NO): NO